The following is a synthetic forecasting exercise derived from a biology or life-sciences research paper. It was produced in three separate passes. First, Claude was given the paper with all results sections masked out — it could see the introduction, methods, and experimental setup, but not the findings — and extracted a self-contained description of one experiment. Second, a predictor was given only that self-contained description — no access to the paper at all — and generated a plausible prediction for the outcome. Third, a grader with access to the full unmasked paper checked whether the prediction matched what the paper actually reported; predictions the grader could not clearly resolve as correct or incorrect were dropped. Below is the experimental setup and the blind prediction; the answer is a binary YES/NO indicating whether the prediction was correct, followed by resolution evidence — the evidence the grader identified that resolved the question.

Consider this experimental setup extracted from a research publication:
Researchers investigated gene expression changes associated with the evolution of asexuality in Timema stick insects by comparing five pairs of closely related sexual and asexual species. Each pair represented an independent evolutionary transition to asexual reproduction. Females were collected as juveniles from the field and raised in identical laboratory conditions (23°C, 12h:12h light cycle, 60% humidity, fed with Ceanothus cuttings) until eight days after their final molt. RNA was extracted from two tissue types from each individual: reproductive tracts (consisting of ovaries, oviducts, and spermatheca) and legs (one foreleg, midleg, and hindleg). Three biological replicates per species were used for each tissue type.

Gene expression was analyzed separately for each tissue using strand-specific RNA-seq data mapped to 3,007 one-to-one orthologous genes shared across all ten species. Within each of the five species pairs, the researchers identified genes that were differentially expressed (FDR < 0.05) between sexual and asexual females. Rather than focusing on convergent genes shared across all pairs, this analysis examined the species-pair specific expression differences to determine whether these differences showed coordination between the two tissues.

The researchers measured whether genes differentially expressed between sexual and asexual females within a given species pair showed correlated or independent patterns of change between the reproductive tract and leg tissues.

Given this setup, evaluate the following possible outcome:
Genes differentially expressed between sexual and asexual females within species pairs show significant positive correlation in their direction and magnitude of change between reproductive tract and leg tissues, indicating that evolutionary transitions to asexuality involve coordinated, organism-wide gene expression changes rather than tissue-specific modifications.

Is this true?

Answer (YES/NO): YES